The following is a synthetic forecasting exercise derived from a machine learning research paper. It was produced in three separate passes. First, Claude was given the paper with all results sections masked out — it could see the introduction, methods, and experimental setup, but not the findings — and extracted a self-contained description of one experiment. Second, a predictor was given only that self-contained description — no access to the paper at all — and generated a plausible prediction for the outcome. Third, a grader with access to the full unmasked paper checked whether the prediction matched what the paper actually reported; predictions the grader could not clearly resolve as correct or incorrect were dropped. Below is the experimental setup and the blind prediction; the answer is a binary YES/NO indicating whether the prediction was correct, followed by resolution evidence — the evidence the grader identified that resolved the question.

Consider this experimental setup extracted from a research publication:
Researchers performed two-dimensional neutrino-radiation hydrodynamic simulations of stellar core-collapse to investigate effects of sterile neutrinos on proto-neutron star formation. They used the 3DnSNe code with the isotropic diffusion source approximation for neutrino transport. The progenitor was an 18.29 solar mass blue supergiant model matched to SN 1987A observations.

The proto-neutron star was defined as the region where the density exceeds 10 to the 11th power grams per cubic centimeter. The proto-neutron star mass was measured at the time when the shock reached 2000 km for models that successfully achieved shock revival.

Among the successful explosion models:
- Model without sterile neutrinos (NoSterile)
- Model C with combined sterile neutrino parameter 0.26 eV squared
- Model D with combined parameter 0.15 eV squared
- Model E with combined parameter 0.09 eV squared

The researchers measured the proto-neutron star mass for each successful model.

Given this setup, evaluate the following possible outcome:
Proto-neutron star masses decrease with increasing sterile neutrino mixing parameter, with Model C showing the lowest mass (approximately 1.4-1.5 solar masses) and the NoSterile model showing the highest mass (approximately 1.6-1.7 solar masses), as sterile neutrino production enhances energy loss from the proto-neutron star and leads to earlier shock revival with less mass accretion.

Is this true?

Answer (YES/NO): NO